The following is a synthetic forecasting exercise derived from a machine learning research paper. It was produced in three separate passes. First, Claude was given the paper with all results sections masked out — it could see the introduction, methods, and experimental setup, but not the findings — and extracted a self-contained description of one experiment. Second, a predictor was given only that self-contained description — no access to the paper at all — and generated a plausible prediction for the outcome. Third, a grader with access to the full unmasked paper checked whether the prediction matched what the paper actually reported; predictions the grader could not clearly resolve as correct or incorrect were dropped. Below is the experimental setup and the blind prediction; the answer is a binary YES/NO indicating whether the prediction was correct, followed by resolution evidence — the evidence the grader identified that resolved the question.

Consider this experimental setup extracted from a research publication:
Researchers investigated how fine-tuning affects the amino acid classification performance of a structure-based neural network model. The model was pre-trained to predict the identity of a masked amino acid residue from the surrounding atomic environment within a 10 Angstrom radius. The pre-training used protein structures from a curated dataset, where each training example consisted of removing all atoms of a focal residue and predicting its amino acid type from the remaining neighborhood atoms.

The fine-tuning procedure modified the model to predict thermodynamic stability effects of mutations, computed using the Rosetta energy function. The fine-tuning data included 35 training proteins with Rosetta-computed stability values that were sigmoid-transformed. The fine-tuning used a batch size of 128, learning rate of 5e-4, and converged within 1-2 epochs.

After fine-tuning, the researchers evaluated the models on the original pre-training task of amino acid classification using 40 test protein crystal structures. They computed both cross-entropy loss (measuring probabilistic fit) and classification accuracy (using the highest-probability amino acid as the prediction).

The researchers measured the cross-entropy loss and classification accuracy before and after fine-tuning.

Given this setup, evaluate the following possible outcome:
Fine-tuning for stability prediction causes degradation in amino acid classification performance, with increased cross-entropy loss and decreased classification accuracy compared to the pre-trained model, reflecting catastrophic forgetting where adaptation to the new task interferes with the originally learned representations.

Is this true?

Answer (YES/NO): NO